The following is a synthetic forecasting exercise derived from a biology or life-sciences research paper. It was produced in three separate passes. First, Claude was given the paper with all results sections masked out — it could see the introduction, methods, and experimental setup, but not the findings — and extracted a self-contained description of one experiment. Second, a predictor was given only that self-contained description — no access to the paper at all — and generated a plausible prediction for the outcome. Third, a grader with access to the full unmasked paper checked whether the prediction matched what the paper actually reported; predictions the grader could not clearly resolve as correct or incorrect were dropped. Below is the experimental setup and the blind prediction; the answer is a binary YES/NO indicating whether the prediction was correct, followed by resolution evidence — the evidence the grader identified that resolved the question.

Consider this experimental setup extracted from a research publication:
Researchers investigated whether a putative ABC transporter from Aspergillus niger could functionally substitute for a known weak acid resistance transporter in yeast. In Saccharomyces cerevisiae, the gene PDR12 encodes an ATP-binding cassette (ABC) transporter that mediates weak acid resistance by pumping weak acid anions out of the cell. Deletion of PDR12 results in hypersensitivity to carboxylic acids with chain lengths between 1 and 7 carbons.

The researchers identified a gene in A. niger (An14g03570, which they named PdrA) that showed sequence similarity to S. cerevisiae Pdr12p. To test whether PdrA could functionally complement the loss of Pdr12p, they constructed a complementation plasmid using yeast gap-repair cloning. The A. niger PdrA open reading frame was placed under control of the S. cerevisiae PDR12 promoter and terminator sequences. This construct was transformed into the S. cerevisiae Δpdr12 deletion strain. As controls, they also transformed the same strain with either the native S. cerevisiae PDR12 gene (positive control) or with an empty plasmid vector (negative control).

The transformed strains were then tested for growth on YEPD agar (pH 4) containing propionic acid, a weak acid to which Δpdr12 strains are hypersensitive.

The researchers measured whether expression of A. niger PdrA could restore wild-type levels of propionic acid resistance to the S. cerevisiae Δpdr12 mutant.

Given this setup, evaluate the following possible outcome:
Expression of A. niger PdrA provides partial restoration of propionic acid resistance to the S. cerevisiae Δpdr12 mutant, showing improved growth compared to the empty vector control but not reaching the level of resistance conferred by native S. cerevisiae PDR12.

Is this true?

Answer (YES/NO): NO